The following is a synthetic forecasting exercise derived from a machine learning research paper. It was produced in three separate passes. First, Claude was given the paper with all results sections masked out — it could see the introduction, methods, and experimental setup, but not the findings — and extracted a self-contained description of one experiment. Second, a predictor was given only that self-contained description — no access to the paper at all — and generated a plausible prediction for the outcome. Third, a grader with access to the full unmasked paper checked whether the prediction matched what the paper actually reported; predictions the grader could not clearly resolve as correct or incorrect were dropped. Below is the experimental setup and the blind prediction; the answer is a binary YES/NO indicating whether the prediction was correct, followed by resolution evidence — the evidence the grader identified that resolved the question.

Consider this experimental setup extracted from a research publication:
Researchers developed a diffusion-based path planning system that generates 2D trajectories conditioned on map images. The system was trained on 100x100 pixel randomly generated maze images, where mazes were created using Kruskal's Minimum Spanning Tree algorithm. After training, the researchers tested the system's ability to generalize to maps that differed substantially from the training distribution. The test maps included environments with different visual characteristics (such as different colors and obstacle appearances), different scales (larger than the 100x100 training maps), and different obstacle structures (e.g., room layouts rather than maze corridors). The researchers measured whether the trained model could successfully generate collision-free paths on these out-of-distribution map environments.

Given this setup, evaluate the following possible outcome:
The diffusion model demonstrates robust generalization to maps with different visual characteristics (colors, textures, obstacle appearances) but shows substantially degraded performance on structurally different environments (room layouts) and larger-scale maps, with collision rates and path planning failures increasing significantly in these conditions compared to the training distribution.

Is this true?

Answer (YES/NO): NO